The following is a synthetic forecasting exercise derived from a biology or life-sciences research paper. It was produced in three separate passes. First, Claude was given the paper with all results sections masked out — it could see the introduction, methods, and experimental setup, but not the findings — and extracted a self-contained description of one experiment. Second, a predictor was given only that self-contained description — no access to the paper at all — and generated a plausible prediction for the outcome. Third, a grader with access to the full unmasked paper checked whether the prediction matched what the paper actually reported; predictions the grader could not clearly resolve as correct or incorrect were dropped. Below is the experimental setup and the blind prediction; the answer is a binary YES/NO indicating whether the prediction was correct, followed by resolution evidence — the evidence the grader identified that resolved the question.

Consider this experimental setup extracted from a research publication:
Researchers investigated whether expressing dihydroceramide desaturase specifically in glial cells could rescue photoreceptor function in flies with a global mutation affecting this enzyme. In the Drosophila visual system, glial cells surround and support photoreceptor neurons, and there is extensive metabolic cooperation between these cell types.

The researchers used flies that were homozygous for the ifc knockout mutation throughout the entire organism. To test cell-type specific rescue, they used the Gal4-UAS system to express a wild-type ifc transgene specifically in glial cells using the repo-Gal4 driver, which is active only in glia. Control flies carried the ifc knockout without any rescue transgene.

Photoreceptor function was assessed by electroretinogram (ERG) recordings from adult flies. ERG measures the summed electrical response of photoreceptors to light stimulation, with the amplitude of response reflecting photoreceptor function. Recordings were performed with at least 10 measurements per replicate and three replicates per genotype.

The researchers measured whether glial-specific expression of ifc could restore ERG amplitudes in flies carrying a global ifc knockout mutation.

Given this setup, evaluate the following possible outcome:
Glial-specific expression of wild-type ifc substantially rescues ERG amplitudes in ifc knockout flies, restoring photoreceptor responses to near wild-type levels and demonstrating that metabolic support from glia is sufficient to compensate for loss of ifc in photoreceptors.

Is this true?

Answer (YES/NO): YES